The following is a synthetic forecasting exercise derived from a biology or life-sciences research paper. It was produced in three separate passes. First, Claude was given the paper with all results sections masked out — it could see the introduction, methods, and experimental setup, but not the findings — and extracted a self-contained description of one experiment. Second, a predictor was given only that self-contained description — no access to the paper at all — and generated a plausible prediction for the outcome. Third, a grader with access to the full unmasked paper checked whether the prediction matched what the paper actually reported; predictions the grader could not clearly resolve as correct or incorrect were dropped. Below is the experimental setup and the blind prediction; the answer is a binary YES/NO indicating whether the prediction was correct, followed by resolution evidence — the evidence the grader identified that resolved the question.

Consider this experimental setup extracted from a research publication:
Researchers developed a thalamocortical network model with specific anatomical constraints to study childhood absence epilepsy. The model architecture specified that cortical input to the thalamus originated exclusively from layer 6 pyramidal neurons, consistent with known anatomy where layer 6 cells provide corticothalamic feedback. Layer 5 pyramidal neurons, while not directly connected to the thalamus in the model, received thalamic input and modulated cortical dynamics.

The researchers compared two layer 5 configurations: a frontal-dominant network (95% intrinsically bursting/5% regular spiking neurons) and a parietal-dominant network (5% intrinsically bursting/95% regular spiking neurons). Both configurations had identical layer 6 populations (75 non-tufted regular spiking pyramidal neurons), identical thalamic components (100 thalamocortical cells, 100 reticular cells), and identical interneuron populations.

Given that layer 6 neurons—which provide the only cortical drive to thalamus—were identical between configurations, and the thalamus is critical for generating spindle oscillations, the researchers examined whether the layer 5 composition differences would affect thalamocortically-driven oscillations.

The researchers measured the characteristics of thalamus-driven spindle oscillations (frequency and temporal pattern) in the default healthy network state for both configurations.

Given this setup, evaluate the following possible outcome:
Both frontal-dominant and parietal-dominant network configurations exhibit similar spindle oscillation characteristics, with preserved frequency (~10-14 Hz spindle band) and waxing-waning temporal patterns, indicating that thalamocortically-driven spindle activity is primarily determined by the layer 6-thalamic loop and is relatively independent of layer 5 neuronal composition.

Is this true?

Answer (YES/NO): NO